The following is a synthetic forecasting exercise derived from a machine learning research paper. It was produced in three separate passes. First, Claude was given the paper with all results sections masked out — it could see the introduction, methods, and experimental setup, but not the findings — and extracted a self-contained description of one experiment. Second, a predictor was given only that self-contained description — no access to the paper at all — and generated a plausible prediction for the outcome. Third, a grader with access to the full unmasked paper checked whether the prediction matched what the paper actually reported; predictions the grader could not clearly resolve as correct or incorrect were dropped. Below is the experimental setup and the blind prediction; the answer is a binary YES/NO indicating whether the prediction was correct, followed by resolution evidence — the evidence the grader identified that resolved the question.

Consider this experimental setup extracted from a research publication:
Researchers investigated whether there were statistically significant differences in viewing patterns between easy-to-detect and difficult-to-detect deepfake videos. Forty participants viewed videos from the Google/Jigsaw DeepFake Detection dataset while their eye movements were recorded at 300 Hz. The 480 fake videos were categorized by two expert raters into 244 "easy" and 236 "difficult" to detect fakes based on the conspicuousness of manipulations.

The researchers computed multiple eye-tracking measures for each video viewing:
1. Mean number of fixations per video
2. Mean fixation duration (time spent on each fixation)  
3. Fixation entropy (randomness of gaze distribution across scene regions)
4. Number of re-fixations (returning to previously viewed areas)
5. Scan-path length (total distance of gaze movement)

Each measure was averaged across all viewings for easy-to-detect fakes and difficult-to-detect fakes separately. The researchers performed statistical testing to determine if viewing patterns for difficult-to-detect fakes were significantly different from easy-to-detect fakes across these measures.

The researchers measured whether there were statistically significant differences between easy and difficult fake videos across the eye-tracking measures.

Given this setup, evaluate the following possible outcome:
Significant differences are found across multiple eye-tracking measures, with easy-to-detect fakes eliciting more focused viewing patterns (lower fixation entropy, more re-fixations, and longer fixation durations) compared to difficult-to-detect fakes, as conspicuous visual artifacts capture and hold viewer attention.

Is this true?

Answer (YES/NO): NO